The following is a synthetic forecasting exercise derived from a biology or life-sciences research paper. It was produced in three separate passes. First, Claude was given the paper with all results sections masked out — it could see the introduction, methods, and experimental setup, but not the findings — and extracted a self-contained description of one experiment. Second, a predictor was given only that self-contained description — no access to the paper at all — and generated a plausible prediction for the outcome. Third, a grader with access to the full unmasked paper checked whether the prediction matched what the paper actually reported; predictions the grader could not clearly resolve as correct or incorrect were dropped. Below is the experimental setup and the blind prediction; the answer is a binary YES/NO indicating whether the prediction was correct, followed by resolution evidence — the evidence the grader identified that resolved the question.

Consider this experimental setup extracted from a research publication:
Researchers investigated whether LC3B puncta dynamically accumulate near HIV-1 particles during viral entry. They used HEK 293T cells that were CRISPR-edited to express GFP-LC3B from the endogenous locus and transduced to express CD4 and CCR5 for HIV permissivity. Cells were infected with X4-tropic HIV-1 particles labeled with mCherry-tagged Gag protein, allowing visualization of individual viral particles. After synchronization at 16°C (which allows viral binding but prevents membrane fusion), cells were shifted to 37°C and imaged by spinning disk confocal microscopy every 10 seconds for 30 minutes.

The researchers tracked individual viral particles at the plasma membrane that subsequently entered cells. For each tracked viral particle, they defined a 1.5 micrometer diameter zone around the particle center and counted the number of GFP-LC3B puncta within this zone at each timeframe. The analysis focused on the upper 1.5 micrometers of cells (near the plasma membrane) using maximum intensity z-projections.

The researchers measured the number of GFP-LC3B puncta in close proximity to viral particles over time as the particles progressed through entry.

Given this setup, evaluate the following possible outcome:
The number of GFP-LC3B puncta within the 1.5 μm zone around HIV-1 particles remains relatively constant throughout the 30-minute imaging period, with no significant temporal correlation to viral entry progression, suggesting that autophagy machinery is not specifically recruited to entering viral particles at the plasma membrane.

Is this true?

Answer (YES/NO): NO